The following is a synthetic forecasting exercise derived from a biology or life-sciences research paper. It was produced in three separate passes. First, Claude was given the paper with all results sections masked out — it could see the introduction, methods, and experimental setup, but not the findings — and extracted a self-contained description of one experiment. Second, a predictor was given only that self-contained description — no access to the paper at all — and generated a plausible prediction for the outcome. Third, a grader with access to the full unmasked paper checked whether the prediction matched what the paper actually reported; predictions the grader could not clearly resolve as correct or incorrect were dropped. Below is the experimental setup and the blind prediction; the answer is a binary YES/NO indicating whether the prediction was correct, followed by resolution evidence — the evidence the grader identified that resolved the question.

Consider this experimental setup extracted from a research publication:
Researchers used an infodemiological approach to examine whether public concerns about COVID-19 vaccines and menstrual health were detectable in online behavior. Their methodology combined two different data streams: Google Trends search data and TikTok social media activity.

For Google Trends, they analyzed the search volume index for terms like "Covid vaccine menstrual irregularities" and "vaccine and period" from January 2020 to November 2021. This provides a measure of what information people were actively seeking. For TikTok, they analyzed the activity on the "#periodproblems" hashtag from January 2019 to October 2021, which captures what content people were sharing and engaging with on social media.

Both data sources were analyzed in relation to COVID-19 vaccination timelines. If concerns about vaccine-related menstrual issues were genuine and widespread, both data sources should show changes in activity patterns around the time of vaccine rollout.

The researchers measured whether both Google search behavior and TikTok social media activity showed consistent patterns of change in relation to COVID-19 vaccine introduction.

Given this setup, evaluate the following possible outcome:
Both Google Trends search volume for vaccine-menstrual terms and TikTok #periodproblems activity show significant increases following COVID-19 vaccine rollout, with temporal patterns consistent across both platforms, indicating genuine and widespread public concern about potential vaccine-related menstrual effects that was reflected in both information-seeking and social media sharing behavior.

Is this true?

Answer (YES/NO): YES